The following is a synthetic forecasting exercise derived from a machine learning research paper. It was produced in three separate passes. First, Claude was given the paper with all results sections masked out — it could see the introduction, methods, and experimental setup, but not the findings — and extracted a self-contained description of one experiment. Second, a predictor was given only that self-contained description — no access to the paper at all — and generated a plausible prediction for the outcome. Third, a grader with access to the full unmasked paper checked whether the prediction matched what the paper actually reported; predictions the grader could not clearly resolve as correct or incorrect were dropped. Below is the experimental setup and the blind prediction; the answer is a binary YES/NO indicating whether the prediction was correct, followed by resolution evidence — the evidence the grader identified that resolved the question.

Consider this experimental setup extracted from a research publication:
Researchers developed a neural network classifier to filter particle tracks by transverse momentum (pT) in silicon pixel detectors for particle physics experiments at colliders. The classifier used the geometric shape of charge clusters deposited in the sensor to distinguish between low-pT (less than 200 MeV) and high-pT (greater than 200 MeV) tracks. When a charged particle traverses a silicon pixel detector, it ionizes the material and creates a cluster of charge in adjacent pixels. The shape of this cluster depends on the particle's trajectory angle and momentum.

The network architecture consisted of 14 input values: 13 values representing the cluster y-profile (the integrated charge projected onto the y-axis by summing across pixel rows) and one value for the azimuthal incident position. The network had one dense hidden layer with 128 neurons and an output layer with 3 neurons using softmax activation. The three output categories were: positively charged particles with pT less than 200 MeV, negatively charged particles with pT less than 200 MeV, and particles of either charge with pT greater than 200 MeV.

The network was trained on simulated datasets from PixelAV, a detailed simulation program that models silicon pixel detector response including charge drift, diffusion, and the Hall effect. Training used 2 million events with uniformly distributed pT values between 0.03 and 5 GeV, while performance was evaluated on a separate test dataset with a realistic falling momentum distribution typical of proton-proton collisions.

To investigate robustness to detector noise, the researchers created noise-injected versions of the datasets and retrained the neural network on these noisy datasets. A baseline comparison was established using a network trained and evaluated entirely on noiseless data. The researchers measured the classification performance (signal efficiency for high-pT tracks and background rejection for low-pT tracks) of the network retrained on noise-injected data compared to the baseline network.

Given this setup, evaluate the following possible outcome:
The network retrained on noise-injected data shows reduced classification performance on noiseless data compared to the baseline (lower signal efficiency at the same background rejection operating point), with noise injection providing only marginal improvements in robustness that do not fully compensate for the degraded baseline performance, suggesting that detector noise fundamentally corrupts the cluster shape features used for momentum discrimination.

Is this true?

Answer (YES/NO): NO